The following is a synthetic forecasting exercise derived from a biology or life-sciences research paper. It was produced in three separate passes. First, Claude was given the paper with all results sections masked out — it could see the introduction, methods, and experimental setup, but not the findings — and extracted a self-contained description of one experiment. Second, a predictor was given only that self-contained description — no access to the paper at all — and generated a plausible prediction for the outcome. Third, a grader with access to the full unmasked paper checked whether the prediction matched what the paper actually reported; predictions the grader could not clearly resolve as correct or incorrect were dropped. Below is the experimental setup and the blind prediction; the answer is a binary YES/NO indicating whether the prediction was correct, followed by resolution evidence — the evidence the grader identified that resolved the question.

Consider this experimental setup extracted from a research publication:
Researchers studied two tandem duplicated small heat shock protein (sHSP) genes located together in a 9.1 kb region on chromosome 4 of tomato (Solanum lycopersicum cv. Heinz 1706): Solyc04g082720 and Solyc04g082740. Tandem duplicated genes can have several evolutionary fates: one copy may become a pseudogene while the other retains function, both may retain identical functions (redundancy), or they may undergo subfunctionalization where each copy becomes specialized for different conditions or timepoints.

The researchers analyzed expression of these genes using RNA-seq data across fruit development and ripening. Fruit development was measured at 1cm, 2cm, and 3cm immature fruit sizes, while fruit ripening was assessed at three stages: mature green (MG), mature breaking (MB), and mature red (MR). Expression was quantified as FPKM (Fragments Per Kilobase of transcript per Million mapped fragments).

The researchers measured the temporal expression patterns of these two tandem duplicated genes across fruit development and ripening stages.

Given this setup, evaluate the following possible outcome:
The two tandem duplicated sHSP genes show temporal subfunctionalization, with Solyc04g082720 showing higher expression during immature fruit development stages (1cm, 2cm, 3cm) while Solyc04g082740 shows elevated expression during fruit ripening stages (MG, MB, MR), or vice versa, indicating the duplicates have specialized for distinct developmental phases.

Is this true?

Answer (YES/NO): YES